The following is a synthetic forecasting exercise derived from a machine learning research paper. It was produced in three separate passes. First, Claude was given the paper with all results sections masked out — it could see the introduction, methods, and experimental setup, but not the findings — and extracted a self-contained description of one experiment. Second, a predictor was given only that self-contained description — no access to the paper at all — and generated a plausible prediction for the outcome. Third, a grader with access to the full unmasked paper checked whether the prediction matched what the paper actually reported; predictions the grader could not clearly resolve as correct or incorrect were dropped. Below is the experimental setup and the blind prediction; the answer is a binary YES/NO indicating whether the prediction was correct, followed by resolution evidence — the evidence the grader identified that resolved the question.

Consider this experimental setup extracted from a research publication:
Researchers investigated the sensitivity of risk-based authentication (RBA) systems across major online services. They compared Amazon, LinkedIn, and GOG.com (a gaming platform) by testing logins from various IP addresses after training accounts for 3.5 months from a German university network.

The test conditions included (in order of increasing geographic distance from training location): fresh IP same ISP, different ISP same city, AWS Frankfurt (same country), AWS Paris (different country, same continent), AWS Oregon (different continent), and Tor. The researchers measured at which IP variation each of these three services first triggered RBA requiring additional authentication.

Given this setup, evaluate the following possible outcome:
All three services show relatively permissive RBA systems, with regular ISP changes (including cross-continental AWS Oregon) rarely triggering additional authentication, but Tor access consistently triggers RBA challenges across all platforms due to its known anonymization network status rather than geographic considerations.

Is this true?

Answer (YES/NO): NO